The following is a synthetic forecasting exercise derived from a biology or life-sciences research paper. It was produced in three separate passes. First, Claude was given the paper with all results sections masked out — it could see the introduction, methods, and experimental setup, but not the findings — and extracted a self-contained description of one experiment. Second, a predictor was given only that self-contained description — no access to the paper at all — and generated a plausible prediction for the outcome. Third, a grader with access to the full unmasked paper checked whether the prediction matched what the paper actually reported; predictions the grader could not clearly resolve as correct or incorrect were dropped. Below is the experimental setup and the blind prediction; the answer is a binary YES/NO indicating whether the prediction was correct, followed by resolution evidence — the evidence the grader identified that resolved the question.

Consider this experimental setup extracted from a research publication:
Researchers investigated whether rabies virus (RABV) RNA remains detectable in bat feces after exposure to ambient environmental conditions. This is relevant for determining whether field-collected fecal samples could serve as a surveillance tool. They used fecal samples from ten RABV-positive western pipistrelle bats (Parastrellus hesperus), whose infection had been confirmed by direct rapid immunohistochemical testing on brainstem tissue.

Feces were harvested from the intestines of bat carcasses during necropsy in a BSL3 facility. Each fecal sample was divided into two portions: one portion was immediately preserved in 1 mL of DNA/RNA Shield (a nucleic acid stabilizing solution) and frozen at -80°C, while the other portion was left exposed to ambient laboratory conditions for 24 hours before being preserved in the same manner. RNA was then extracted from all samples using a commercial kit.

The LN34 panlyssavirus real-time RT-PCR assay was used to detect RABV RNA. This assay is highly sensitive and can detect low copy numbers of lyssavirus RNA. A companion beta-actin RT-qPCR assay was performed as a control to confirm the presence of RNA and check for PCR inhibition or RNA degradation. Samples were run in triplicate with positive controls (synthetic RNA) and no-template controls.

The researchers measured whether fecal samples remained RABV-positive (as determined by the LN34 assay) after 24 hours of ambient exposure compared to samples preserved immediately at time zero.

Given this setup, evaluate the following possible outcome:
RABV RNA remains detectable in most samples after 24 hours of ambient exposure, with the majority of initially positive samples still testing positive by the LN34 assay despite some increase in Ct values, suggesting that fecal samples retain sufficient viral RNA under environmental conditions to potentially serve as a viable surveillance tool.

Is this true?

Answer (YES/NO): YES